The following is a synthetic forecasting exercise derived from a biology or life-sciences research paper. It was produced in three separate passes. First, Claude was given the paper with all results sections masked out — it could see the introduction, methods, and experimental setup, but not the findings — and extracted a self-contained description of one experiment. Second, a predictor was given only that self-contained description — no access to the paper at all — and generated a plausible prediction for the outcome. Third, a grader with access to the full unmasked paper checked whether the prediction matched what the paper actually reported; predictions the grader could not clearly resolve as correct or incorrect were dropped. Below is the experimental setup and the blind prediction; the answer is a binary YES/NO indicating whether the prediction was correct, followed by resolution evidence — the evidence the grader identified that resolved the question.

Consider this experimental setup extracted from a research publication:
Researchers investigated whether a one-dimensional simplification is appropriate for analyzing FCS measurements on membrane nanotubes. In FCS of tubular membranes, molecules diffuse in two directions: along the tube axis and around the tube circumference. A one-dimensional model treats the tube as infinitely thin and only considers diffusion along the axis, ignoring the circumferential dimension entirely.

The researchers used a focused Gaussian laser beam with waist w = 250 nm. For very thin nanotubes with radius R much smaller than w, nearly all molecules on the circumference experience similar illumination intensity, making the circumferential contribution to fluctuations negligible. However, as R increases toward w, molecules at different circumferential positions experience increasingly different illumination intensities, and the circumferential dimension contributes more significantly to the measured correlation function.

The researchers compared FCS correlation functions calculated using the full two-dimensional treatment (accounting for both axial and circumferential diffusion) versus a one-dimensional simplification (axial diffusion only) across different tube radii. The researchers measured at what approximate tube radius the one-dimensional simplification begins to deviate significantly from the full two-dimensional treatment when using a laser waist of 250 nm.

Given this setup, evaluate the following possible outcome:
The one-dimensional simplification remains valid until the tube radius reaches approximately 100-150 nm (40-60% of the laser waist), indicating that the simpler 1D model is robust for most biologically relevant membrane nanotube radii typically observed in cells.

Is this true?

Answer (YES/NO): NO